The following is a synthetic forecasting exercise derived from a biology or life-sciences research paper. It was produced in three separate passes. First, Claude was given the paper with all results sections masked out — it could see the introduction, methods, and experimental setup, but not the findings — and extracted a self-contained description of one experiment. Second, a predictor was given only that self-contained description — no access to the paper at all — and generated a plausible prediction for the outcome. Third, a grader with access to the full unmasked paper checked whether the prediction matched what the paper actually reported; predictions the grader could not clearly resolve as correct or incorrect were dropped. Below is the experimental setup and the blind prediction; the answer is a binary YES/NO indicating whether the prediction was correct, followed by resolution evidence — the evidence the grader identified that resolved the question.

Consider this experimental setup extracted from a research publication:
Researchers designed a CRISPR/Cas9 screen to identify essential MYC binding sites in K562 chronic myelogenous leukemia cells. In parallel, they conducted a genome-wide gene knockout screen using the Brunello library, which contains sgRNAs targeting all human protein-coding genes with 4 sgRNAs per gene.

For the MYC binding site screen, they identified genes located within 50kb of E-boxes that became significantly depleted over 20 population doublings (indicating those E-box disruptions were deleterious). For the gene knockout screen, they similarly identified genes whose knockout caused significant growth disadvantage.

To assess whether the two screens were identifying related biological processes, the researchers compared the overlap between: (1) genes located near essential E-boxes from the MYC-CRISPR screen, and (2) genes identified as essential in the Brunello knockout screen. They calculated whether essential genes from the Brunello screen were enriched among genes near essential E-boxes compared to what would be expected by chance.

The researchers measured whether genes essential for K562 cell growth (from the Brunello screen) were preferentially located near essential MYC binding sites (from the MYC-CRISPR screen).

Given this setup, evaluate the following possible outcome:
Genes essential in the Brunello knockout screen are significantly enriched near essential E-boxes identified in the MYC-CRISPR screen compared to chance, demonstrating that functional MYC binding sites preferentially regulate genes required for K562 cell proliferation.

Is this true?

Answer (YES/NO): YES